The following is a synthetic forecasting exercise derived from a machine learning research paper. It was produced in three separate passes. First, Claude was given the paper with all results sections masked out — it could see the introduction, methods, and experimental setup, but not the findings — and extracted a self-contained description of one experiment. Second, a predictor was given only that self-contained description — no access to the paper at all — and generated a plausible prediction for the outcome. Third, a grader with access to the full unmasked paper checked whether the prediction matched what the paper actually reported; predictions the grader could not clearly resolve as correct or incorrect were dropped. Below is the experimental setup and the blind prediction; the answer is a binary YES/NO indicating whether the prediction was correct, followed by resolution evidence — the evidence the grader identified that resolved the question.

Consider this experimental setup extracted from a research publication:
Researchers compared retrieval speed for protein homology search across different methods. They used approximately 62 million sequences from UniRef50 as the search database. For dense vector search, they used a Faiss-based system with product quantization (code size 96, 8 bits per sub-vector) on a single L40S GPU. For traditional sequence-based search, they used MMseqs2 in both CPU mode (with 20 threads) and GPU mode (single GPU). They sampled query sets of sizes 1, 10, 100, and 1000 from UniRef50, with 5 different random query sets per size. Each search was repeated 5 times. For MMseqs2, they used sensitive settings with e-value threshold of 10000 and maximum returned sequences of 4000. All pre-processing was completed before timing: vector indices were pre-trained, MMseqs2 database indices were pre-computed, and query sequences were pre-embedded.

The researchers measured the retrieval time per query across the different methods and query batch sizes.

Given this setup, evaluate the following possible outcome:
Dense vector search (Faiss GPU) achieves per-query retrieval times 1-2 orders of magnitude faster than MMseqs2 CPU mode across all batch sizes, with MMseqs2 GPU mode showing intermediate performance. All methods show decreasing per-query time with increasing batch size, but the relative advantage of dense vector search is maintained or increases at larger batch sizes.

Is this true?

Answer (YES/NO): NO